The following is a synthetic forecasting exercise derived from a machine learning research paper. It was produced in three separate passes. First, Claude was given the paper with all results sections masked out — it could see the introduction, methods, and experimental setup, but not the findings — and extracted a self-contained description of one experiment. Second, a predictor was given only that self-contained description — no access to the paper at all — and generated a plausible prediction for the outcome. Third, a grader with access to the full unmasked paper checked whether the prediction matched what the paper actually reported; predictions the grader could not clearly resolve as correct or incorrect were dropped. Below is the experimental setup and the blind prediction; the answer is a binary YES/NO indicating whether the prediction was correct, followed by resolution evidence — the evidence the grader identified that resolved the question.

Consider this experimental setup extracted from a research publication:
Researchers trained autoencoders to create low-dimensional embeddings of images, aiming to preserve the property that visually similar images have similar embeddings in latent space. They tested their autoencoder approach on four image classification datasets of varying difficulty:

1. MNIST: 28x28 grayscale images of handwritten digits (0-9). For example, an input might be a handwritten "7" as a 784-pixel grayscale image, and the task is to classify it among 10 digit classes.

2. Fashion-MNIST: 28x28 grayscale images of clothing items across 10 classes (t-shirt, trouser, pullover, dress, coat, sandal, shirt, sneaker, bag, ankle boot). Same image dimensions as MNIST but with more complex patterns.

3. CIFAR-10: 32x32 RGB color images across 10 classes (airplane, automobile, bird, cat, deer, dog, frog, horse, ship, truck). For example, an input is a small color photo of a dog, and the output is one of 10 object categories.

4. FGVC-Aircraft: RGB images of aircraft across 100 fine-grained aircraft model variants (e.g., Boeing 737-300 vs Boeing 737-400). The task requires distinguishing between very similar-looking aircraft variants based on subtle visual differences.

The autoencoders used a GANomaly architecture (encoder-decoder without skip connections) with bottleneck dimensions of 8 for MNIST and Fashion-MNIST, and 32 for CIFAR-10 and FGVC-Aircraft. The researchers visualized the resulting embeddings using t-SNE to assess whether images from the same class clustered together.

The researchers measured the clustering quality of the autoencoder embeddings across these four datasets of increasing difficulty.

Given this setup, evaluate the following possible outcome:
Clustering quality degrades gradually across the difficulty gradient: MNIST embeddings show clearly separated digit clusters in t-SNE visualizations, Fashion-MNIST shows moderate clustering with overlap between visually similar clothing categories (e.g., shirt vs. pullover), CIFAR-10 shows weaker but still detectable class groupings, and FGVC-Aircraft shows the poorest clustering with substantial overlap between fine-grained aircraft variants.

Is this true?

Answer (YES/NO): NO